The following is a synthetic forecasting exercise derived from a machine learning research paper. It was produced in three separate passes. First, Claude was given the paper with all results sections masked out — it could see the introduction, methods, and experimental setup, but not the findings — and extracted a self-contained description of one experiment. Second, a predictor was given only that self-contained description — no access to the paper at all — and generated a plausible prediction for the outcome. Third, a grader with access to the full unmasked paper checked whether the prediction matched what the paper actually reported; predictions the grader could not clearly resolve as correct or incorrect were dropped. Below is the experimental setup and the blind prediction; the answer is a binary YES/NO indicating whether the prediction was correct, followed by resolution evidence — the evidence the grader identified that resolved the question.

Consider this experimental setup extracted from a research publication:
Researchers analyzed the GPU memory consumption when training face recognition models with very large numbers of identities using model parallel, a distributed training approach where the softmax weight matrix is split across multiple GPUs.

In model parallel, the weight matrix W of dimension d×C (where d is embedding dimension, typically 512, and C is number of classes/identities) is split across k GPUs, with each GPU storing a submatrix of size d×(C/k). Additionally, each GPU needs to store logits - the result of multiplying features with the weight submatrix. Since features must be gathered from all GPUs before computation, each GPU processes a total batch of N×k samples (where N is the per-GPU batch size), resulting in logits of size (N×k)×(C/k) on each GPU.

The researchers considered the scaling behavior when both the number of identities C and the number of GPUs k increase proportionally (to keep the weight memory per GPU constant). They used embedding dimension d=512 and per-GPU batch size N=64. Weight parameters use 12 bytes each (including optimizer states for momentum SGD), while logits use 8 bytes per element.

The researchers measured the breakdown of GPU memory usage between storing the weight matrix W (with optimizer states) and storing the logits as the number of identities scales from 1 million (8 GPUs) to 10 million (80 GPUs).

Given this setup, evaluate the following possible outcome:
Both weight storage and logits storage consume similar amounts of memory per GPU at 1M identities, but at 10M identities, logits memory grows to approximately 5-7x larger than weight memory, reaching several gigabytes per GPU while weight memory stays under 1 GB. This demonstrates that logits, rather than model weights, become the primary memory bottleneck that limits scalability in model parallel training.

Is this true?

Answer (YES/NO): NO